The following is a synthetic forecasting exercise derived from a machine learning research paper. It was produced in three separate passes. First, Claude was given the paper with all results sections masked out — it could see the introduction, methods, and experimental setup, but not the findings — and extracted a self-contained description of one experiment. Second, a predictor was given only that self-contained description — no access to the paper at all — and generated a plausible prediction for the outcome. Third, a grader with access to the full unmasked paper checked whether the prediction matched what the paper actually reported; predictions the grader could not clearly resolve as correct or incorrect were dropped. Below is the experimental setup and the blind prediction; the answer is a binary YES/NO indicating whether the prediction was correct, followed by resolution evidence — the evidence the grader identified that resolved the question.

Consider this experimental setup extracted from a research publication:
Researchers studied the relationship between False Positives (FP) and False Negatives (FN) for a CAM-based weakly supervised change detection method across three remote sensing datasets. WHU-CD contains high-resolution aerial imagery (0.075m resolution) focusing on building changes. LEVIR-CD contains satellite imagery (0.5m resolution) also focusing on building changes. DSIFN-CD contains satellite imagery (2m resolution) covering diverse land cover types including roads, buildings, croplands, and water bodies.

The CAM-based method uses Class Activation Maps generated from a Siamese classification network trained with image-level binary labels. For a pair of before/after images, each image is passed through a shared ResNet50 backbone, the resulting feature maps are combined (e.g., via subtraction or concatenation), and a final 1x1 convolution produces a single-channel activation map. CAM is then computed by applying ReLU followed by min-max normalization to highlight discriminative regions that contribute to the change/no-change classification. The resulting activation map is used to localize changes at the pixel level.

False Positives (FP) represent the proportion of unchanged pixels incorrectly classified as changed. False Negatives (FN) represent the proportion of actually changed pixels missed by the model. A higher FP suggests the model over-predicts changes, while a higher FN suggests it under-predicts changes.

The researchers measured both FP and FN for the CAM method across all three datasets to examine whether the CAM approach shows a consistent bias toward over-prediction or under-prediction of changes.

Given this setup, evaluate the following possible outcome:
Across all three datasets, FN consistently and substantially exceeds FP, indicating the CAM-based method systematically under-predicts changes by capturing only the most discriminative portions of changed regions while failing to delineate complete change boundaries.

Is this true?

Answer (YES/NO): NO